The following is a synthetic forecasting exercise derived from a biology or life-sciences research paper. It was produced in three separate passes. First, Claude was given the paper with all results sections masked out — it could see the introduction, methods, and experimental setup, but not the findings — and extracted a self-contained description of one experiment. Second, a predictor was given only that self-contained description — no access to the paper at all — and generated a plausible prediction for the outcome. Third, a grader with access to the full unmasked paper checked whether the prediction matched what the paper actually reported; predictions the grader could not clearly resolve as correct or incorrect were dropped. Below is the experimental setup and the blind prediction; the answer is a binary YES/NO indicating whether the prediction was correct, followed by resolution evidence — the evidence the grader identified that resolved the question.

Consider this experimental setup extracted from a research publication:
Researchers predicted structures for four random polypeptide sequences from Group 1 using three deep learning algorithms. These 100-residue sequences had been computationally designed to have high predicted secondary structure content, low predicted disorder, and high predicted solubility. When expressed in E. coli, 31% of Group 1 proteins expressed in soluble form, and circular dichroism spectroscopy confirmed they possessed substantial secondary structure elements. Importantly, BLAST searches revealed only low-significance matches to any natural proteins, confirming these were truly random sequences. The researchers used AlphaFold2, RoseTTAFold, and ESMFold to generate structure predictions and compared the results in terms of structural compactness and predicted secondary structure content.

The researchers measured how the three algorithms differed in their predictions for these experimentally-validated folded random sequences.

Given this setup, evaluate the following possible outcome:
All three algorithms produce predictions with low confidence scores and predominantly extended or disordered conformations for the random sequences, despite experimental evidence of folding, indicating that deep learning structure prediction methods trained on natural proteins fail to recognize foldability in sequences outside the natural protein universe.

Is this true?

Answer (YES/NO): NO